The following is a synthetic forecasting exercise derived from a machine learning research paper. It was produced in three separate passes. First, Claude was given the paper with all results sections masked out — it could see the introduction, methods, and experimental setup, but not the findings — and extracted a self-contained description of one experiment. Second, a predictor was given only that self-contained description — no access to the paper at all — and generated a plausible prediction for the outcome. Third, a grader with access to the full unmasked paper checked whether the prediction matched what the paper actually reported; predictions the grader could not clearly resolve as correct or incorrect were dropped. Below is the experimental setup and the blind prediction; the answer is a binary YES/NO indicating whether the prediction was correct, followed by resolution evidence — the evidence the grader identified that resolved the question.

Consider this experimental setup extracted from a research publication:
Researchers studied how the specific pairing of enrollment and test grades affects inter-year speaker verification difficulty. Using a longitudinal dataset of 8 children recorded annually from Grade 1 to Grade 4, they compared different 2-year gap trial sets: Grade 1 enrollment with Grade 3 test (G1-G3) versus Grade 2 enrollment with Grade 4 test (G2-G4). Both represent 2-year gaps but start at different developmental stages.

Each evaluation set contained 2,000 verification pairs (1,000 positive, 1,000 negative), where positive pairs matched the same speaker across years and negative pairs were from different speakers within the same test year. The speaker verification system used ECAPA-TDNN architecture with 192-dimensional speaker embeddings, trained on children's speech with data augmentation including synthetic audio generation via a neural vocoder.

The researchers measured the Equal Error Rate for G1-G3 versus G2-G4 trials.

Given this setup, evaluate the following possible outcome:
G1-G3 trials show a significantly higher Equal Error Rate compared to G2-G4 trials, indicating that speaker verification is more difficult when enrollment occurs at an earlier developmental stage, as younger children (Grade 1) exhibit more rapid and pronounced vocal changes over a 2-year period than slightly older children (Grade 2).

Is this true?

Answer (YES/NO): NO